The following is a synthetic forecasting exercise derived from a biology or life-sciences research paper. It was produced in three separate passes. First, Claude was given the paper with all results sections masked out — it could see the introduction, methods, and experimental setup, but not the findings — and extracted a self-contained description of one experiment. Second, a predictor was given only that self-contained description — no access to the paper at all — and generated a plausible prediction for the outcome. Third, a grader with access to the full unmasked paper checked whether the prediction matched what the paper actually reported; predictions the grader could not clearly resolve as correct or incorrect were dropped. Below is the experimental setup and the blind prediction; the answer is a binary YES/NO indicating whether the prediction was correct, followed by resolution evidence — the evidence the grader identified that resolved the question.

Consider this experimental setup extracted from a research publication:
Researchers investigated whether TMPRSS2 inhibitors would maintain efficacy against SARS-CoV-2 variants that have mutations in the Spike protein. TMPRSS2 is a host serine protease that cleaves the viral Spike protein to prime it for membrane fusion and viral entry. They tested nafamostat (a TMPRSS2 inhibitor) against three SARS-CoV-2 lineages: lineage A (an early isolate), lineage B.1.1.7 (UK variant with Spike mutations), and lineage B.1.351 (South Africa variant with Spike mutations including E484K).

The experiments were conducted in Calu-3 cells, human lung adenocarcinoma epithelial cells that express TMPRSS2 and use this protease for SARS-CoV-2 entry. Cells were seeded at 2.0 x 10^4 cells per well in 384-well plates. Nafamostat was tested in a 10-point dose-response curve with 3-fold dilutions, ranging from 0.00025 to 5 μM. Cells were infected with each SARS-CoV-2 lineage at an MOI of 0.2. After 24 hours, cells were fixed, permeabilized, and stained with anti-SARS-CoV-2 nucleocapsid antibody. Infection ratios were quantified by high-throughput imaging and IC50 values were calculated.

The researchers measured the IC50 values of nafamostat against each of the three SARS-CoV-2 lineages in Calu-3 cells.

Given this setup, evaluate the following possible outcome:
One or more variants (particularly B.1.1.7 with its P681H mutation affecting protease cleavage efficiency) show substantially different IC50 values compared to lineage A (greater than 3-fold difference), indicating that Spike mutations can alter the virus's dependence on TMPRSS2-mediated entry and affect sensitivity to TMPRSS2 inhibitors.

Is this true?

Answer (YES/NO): NO